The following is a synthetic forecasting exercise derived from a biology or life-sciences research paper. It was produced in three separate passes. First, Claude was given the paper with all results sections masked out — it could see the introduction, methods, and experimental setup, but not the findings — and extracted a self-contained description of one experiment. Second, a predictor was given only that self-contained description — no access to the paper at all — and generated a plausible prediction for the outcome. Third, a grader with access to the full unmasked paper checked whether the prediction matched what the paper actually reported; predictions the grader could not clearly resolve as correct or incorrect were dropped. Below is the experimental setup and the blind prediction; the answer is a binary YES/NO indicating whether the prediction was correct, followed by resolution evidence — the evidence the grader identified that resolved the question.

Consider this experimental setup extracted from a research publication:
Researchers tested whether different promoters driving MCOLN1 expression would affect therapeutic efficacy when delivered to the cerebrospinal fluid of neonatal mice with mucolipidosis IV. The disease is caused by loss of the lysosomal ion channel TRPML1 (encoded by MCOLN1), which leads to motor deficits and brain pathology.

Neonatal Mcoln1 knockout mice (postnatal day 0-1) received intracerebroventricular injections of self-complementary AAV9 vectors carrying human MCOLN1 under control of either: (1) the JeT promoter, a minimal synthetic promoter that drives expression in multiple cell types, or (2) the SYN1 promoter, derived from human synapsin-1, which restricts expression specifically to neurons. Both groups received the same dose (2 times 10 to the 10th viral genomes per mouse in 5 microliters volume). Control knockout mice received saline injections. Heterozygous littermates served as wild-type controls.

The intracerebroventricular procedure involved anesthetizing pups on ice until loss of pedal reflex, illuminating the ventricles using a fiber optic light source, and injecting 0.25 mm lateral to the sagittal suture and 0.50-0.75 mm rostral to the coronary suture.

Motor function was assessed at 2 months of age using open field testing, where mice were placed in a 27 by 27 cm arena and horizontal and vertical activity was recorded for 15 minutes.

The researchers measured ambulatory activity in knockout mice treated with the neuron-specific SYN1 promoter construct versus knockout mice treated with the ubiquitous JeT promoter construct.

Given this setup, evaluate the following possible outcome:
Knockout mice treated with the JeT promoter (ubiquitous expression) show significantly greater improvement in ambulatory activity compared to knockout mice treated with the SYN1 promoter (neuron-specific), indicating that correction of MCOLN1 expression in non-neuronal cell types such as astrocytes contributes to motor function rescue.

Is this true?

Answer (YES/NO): NO